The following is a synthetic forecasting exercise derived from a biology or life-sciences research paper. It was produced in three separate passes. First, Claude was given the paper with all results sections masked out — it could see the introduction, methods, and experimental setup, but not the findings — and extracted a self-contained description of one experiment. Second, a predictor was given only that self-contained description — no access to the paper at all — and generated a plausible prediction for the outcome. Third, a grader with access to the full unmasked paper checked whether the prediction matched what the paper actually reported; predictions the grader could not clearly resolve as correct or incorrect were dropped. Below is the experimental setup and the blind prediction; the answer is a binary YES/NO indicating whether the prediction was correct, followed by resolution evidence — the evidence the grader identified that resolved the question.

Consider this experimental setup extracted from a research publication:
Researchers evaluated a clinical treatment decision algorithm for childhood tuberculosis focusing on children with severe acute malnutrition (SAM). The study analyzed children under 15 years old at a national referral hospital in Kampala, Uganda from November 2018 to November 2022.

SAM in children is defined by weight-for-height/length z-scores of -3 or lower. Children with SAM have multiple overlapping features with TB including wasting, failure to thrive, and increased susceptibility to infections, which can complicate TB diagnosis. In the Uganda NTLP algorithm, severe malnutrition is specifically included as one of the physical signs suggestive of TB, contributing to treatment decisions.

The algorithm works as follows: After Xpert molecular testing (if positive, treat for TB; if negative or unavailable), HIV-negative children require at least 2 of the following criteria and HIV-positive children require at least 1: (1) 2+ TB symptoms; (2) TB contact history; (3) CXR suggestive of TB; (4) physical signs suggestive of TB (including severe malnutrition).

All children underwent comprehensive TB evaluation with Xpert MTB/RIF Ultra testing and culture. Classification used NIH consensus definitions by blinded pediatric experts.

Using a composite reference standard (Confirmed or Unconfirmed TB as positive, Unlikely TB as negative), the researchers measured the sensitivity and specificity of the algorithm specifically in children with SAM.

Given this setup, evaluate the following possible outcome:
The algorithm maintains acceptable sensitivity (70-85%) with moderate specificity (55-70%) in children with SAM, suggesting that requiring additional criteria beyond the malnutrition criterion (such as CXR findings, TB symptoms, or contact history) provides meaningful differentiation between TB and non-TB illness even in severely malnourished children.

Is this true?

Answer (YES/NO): NO